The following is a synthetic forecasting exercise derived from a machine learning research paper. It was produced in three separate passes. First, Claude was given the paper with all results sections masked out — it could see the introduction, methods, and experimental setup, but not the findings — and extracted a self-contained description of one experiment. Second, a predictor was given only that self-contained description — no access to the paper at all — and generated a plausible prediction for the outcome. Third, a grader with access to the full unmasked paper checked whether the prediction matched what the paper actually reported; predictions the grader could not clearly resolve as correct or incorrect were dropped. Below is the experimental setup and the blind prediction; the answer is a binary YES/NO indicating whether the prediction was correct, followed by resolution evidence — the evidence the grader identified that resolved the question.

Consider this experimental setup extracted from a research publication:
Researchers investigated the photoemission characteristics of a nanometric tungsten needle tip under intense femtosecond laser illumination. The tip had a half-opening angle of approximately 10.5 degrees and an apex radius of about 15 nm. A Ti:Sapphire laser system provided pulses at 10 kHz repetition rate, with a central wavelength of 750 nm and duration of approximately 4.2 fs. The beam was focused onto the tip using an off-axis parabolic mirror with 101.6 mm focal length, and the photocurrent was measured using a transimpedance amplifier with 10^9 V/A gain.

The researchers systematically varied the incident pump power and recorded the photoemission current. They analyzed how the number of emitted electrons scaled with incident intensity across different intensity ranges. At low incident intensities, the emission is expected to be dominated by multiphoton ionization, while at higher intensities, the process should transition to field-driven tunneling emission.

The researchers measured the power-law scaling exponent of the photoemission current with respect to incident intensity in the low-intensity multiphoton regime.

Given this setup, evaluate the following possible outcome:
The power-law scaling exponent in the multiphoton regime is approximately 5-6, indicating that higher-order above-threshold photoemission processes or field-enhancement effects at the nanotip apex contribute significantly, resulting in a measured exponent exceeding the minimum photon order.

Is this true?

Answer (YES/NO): NO